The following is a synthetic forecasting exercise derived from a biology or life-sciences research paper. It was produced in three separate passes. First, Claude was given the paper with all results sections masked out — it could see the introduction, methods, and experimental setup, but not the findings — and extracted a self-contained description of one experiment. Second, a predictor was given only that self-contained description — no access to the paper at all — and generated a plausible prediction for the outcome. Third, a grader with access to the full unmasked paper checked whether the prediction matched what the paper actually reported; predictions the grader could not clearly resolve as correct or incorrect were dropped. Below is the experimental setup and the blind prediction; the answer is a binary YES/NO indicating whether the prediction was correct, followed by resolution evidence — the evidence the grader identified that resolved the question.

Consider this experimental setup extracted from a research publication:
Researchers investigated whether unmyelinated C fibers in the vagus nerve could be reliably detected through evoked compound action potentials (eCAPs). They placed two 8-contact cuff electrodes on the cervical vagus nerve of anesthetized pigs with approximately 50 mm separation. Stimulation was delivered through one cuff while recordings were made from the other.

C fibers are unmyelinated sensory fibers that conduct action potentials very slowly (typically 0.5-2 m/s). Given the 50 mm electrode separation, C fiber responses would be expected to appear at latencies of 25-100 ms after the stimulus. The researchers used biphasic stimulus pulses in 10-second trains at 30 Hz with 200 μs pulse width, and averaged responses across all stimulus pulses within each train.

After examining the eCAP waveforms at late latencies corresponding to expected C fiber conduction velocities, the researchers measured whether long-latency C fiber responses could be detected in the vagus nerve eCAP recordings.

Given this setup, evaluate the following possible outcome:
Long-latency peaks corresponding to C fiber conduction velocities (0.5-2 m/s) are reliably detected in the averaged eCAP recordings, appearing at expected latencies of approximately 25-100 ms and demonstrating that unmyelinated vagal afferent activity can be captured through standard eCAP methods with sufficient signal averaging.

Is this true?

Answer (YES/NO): NO